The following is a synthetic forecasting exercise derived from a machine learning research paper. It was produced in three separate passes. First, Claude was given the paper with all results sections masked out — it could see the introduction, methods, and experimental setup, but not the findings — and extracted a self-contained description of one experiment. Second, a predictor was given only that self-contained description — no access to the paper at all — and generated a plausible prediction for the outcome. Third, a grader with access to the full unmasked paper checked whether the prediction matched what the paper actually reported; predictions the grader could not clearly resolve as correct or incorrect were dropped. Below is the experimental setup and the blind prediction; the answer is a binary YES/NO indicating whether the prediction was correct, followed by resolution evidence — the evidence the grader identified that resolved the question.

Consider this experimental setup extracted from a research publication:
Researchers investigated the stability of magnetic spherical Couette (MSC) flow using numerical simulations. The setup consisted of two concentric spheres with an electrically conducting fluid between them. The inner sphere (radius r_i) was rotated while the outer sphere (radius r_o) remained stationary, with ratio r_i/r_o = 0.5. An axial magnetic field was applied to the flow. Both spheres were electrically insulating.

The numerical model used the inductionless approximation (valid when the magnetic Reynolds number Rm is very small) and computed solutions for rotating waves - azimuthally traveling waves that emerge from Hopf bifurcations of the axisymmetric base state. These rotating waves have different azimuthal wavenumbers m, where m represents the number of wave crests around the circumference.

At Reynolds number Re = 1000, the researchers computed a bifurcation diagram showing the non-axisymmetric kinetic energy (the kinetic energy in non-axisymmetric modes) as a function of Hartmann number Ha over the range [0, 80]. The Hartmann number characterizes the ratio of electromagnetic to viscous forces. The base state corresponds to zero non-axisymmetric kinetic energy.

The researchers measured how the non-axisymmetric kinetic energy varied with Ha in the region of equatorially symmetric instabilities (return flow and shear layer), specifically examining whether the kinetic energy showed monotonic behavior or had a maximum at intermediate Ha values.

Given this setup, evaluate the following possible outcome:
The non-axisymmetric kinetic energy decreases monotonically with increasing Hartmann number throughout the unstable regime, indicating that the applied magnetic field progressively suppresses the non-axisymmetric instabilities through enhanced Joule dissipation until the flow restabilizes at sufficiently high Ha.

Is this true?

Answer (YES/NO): NO